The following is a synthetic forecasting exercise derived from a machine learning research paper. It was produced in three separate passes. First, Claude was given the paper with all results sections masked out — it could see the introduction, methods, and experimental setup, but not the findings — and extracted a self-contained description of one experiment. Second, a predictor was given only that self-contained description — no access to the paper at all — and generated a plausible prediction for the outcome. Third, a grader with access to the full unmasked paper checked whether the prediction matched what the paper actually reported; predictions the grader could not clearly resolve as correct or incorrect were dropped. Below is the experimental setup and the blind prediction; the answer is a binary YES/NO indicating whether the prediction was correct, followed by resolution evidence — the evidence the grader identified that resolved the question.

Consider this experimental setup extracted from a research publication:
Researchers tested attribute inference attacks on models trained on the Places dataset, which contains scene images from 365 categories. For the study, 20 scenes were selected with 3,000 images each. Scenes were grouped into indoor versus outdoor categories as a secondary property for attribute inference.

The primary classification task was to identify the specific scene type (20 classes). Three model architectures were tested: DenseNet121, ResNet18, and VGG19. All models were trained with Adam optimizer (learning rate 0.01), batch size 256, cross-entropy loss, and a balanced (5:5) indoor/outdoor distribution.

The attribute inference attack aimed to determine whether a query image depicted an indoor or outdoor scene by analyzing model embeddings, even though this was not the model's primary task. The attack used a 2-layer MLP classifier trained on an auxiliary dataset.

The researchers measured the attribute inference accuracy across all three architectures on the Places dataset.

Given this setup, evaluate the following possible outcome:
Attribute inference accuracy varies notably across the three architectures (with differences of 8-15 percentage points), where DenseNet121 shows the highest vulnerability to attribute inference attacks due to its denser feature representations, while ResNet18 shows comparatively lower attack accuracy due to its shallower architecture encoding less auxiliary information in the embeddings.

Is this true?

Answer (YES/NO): NO